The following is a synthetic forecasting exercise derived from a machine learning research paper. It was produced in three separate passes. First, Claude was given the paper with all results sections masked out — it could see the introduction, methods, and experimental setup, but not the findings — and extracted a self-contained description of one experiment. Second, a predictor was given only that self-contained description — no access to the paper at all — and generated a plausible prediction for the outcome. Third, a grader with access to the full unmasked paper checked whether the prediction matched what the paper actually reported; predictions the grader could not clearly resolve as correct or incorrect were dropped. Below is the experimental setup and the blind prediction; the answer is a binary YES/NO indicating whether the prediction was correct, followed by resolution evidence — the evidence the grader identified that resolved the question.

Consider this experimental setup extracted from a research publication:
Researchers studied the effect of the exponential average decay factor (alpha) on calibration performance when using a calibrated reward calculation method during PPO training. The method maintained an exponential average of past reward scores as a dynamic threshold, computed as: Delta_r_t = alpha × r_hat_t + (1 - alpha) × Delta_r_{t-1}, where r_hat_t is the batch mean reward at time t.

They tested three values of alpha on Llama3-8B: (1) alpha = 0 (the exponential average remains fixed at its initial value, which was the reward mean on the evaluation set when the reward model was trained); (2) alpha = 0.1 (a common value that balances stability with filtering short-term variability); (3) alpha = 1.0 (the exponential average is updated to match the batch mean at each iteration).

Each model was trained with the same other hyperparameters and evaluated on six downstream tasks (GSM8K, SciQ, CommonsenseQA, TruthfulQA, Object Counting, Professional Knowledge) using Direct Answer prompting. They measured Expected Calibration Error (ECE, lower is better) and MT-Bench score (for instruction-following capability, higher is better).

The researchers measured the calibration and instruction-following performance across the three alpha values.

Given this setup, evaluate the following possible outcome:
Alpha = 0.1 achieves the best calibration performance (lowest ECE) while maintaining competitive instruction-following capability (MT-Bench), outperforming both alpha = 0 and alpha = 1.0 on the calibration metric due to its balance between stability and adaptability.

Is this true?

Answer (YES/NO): NO